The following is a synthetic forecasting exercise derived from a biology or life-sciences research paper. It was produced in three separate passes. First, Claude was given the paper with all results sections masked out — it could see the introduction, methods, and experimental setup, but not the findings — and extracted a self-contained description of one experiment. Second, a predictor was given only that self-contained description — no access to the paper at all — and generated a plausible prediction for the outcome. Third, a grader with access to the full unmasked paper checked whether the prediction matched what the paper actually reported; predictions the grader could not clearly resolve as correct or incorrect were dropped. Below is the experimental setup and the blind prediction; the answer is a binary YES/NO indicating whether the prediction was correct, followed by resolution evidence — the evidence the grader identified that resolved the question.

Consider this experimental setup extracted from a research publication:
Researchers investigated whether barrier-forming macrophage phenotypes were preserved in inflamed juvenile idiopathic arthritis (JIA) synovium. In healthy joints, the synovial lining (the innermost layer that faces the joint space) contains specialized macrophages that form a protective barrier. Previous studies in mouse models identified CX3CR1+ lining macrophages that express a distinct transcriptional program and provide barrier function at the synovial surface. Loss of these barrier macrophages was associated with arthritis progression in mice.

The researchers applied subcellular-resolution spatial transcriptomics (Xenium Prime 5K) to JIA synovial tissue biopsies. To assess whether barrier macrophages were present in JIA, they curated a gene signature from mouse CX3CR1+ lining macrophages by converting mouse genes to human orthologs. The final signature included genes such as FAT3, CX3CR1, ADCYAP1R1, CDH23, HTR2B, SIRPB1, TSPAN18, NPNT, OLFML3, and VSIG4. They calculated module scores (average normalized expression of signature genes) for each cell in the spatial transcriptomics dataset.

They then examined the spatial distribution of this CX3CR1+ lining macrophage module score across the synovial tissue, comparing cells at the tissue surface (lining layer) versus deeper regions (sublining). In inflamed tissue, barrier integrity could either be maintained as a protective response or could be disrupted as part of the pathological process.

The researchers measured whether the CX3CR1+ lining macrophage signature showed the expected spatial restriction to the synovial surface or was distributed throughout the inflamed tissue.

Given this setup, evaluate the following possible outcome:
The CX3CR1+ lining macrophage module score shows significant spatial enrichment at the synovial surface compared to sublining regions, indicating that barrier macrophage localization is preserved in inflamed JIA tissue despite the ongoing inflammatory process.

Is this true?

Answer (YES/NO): NO